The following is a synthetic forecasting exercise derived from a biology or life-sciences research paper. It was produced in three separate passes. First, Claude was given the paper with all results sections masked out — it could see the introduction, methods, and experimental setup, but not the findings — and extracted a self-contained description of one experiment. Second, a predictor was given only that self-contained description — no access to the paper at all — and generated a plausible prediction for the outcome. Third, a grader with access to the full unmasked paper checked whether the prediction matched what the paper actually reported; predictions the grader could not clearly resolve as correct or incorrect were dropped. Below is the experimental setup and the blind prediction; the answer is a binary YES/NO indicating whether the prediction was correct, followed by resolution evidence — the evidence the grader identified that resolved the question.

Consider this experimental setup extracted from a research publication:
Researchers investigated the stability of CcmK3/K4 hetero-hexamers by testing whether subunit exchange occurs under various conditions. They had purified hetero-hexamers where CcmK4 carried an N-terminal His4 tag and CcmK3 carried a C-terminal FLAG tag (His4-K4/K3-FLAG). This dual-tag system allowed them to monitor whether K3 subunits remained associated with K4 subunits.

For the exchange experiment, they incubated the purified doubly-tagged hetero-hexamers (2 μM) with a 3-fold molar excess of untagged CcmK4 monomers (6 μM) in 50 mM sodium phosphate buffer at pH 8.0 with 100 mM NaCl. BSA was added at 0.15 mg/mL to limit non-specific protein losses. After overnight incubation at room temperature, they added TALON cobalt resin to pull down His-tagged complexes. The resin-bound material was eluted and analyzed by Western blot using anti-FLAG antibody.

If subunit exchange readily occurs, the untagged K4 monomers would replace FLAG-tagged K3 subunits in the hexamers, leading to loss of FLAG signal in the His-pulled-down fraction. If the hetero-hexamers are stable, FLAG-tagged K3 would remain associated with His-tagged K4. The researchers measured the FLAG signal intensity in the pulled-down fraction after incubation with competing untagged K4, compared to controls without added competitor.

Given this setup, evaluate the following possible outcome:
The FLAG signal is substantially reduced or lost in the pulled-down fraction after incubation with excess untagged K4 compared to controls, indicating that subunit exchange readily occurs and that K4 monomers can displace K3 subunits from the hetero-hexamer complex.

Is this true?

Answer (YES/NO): NO